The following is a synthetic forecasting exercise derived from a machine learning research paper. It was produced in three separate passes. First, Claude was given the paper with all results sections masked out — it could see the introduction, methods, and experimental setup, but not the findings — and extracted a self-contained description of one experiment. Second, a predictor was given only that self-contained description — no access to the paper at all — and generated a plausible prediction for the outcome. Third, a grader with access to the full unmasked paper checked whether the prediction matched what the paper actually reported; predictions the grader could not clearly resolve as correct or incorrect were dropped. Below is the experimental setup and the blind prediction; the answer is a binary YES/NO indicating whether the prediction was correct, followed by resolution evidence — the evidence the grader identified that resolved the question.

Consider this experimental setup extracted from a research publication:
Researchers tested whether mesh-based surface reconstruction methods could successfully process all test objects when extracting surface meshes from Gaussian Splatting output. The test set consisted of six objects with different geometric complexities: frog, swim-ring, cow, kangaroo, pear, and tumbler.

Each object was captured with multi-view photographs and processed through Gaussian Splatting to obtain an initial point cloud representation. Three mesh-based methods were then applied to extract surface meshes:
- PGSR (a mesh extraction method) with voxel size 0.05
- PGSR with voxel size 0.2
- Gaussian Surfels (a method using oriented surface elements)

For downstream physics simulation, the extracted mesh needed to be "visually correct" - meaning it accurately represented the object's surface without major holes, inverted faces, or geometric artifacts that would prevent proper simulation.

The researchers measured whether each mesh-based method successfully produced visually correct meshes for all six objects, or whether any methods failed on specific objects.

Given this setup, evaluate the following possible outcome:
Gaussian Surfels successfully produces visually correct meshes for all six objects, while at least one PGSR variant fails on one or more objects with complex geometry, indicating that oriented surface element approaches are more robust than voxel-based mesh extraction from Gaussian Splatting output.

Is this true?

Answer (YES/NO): NO